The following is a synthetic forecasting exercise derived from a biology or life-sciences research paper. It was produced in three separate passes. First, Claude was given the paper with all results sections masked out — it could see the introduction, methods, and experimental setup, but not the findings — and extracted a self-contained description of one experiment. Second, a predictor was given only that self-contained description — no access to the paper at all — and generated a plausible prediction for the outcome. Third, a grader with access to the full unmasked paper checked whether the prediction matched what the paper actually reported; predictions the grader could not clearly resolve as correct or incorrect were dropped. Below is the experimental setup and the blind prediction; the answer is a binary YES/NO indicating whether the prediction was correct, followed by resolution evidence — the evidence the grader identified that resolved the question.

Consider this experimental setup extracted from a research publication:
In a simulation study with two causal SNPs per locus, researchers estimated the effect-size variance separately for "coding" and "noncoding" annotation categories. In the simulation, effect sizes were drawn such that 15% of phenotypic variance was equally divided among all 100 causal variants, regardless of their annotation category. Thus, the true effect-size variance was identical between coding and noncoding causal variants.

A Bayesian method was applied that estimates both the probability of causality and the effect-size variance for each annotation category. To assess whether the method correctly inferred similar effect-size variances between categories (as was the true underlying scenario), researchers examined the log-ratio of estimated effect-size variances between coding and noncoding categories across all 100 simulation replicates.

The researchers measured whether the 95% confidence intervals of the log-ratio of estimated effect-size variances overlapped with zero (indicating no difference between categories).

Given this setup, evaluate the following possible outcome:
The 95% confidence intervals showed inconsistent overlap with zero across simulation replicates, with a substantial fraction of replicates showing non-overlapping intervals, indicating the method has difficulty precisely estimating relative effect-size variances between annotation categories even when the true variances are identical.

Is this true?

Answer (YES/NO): NO